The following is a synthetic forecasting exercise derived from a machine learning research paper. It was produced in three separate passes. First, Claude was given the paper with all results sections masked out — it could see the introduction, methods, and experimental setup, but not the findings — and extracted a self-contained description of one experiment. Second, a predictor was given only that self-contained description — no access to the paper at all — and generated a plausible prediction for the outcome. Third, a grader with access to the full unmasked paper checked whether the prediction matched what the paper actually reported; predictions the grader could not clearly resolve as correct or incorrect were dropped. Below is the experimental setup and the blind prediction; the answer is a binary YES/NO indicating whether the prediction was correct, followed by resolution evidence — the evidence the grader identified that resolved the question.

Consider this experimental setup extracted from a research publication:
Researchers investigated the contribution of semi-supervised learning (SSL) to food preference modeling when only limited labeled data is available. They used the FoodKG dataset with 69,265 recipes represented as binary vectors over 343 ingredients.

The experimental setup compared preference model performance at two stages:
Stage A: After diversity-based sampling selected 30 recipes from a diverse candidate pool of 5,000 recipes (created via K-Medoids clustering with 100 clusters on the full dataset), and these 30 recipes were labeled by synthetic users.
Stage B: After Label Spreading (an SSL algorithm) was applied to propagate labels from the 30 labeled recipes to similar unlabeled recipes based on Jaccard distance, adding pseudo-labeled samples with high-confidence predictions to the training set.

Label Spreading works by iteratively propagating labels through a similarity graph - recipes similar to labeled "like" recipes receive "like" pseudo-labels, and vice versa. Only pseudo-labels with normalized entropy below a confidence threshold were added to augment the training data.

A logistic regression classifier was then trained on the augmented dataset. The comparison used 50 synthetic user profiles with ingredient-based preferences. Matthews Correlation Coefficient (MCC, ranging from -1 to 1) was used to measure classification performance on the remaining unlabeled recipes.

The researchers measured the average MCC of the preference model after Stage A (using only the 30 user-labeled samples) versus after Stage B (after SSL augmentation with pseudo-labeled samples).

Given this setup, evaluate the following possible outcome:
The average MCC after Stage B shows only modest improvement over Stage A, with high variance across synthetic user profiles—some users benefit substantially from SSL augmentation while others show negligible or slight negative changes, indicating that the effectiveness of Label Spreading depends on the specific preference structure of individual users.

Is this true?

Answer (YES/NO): NO